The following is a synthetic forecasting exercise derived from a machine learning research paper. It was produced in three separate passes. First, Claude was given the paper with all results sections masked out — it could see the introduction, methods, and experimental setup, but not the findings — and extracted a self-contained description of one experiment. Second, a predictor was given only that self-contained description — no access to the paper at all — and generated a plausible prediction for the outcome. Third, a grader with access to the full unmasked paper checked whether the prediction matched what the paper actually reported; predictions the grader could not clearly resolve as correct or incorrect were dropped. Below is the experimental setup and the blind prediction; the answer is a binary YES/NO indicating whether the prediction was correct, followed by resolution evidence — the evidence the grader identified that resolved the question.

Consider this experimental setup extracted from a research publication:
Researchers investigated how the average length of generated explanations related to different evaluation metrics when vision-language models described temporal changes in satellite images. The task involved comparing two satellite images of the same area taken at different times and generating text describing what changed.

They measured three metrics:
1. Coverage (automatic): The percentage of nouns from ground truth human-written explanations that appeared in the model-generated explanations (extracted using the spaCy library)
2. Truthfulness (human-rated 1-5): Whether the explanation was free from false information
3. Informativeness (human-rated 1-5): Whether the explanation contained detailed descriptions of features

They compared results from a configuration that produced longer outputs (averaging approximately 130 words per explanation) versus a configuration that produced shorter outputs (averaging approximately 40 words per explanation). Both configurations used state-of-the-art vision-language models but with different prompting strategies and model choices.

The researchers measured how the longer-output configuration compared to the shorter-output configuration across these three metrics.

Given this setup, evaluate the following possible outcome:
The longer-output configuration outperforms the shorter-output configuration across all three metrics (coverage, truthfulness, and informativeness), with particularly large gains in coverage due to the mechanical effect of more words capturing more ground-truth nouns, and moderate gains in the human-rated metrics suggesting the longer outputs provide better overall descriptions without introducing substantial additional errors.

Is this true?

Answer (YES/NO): NO